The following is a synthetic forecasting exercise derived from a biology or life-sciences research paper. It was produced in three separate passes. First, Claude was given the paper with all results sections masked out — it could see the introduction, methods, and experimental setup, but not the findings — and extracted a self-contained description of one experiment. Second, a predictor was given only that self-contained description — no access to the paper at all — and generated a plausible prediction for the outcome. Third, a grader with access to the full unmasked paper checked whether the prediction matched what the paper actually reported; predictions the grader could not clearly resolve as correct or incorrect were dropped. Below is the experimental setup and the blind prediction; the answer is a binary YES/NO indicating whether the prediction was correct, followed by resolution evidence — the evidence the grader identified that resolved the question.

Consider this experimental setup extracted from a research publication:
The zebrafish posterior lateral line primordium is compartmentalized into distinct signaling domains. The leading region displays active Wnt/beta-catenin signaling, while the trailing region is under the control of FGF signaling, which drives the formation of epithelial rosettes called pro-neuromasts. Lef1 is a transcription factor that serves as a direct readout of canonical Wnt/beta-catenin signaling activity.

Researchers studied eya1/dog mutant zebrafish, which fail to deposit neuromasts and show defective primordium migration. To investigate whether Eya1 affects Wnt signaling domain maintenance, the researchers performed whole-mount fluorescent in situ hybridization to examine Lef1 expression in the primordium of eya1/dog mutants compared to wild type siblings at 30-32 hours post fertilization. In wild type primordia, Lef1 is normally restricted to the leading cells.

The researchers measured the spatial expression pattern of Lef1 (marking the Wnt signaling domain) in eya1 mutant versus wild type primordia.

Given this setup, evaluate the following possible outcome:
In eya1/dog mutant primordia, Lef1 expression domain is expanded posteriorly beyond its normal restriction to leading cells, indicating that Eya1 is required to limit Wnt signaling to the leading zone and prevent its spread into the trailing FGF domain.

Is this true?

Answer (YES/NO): YES